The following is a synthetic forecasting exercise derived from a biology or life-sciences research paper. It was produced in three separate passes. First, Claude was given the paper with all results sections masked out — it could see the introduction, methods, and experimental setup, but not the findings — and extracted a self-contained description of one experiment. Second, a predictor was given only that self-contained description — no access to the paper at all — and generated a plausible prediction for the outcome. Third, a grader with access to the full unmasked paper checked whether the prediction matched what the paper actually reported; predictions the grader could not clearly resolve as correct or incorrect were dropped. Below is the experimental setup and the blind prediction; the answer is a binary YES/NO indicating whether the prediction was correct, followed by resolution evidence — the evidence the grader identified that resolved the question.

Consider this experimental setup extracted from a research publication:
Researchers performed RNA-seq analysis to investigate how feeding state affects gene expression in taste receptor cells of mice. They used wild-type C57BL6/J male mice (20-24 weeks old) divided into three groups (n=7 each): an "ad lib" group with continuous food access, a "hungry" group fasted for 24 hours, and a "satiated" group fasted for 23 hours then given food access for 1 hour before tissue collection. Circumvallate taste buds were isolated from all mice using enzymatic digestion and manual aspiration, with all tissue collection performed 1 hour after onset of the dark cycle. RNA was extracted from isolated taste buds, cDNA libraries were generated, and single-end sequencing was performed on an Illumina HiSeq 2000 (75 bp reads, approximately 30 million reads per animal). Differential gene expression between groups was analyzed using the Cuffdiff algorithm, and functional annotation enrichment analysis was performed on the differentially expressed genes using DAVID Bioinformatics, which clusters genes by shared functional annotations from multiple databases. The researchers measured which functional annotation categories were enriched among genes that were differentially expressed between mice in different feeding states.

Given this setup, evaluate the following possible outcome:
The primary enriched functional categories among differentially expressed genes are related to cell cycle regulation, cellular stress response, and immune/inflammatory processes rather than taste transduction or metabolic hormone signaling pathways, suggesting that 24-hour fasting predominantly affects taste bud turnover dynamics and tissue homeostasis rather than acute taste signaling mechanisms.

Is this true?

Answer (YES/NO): NO